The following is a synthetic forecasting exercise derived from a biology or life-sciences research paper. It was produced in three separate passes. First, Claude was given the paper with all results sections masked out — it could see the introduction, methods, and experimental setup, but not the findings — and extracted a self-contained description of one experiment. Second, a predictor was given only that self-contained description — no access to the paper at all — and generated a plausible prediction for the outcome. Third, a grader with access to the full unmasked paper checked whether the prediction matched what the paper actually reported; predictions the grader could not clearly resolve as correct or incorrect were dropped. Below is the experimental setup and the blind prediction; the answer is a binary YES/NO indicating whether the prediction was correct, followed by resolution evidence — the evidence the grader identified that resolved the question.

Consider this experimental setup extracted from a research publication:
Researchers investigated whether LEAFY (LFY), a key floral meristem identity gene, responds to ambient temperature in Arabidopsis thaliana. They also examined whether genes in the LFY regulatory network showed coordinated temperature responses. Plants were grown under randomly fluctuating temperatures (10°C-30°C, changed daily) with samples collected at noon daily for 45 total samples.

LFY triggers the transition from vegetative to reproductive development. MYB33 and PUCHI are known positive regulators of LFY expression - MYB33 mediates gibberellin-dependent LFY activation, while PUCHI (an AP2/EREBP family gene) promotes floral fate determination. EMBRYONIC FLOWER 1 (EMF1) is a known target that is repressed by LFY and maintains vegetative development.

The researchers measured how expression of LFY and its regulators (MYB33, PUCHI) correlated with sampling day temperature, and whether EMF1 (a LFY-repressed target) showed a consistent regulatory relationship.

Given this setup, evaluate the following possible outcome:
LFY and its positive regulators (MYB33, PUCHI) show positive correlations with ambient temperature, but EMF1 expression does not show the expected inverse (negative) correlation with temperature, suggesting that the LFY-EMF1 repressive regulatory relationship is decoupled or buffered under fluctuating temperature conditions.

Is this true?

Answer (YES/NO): NO